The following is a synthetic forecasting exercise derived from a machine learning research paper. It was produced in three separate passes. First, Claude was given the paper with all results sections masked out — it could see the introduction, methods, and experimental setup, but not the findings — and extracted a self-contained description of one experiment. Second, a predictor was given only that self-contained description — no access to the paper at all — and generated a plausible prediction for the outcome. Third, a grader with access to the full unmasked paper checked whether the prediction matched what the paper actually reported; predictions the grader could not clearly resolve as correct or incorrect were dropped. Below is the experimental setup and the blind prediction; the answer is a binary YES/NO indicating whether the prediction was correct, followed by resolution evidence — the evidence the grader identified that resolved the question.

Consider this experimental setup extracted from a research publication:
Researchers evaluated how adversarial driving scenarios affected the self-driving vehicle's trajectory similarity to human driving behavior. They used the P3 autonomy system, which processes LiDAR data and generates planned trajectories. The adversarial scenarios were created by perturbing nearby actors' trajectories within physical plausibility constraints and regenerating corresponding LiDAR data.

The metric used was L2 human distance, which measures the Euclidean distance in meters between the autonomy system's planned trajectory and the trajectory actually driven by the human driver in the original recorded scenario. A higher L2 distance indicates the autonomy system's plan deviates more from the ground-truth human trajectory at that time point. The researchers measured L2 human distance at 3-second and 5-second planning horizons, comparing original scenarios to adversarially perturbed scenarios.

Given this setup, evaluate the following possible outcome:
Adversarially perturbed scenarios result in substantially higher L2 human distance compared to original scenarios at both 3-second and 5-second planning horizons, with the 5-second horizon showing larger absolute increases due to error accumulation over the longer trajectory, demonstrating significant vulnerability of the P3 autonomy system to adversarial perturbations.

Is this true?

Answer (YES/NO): YES